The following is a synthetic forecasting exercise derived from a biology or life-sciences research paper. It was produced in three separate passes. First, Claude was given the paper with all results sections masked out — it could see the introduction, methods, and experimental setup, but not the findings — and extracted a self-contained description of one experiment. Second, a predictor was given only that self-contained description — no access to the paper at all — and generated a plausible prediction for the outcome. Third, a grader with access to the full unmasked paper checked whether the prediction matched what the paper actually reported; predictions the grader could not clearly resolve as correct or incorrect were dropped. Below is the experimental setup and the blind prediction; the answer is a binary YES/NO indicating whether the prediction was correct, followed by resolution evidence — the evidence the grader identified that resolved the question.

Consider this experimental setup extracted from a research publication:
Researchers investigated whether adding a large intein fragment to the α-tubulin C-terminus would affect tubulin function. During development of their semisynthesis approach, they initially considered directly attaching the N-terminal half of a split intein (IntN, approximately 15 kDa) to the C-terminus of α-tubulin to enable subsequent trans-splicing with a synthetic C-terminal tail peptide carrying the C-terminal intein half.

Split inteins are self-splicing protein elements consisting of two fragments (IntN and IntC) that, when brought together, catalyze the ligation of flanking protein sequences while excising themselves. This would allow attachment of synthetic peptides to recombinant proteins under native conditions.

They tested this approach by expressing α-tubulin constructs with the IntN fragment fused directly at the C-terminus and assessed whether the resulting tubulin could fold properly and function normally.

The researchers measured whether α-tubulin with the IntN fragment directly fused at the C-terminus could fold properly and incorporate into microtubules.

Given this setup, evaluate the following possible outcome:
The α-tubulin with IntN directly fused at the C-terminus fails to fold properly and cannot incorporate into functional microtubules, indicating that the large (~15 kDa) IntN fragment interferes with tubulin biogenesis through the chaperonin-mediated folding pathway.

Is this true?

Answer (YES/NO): YES